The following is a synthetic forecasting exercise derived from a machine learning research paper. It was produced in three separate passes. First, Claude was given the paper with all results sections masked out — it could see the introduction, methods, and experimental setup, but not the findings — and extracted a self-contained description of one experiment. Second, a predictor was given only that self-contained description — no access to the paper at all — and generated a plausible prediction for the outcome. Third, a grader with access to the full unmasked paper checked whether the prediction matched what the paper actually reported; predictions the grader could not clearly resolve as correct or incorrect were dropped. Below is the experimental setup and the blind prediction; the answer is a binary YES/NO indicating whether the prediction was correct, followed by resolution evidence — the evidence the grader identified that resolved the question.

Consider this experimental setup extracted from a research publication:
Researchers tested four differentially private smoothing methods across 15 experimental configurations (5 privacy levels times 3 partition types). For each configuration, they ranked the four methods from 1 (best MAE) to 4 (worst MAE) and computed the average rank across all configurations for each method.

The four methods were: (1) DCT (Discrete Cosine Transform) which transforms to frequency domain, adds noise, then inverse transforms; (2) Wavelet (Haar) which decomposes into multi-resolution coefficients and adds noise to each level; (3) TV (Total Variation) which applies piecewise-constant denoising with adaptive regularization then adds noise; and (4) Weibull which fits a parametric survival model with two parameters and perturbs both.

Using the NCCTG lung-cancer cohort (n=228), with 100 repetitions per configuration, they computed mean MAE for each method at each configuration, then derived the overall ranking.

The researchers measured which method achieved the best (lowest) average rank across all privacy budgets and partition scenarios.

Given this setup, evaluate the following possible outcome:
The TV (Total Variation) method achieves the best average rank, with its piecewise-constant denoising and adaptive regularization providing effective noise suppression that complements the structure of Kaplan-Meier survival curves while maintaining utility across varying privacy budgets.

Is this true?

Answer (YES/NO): YES